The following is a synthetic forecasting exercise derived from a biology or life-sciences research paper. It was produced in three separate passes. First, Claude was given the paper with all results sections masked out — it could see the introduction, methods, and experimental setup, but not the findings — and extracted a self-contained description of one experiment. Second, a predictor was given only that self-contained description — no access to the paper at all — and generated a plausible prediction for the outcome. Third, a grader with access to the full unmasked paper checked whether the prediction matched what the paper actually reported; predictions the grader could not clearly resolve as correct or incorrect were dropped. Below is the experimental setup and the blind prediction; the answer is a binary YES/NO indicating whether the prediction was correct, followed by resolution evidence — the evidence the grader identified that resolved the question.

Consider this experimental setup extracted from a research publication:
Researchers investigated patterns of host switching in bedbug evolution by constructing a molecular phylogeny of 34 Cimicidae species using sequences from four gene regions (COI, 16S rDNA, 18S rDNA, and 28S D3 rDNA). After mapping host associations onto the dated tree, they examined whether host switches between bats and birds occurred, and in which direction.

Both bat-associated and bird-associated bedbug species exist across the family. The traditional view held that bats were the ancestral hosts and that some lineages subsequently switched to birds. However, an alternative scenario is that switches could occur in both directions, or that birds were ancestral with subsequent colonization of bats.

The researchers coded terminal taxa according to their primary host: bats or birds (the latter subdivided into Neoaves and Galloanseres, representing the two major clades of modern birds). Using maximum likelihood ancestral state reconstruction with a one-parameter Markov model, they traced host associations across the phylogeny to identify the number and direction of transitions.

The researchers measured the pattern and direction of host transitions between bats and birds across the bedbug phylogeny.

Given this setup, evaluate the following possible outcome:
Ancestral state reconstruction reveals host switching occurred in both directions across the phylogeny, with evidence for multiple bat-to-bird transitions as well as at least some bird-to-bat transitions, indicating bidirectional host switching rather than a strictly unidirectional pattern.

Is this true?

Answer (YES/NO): NO